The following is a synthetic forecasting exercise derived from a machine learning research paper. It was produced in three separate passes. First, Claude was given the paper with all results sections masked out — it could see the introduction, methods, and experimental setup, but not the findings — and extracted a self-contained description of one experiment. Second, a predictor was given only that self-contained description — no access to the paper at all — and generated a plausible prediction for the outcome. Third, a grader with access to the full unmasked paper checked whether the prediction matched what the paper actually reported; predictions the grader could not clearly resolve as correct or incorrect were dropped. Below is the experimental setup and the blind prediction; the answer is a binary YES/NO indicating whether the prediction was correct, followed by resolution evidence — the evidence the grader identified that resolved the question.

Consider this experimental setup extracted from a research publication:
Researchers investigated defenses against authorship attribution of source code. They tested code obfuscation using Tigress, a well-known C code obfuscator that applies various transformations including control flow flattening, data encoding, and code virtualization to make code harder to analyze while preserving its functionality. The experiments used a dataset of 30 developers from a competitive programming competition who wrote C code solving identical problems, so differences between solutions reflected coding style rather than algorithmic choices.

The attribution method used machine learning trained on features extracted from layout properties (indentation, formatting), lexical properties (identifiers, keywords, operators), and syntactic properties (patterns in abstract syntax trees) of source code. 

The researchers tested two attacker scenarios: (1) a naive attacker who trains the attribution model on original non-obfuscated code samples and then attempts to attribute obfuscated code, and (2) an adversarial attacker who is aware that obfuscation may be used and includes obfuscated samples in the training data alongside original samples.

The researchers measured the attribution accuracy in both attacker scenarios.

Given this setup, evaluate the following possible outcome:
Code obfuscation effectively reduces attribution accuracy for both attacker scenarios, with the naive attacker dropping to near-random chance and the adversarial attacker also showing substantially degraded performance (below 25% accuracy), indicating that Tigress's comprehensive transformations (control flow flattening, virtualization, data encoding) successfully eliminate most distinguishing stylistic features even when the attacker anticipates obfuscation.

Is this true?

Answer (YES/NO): NO